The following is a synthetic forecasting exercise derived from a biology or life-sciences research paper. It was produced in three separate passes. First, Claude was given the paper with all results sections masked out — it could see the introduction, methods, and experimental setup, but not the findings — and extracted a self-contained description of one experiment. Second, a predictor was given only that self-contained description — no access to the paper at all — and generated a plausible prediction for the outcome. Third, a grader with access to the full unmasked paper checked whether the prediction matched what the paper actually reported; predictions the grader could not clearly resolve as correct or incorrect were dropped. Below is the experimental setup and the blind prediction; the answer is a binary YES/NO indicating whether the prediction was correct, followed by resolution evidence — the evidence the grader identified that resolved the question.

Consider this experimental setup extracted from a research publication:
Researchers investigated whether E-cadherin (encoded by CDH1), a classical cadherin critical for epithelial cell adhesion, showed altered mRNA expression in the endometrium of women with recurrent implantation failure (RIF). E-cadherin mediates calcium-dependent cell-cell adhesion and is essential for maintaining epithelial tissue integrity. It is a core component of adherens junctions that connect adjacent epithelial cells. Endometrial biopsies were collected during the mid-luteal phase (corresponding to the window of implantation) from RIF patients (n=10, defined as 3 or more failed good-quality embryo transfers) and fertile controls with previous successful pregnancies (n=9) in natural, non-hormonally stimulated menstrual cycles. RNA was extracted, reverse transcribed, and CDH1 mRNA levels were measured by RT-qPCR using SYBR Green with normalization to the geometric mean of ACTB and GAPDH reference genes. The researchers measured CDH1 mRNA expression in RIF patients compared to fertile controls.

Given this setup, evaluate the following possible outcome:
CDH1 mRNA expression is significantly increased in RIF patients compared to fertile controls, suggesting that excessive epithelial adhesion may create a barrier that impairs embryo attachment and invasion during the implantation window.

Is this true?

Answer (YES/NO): NO